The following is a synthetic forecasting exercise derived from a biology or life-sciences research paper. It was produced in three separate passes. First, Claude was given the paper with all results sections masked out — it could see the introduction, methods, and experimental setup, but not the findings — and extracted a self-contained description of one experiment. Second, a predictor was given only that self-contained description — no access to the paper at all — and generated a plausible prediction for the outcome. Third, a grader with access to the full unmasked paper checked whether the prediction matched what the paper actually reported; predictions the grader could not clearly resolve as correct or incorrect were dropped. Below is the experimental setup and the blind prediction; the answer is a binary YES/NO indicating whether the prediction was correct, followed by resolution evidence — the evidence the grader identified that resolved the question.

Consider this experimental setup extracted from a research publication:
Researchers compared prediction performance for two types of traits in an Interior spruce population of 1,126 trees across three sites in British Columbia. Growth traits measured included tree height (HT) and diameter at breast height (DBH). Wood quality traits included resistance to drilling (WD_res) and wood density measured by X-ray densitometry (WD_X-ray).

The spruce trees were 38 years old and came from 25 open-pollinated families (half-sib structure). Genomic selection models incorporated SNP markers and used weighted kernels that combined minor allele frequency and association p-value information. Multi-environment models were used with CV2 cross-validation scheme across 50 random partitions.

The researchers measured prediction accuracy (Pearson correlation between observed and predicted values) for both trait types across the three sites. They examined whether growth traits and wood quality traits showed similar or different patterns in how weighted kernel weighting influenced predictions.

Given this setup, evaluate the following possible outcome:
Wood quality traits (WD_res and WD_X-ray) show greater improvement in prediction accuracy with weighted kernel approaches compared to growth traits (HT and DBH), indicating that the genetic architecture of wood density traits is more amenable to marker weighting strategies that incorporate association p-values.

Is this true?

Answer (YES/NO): NO